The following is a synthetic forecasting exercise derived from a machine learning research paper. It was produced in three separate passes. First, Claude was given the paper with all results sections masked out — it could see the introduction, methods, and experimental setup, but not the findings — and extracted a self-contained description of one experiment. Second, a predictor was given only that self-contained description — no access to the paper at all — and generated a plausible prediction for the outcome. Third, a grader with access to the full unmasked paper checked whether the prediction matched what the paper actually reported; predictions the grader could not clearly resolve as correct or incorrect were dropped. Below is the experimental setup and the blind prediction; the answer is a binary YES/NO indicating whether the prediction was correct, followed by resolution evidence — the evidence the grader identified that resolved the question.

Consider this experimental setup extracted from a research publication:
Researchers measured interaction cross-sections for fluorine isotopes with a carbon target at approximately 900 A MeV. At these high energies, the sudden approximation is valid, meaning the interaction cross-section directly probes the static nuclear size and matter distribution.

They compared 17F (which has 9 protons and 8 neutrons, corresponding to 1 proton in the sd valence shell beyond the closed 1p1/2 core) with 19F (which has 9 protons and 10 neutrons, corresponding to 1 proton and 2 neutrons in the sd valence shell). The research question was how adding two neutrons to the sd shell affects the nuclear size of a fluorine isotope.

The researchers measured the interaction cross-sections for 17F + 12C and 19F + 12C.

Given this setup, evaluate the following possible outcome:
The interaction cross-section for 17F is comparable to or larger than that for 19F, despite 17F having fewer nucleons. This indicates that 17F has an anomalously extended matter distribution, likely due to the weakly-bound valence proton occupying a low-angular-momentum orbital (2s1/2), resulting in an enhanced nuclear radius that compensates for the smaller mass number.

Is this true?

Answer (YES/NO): NO